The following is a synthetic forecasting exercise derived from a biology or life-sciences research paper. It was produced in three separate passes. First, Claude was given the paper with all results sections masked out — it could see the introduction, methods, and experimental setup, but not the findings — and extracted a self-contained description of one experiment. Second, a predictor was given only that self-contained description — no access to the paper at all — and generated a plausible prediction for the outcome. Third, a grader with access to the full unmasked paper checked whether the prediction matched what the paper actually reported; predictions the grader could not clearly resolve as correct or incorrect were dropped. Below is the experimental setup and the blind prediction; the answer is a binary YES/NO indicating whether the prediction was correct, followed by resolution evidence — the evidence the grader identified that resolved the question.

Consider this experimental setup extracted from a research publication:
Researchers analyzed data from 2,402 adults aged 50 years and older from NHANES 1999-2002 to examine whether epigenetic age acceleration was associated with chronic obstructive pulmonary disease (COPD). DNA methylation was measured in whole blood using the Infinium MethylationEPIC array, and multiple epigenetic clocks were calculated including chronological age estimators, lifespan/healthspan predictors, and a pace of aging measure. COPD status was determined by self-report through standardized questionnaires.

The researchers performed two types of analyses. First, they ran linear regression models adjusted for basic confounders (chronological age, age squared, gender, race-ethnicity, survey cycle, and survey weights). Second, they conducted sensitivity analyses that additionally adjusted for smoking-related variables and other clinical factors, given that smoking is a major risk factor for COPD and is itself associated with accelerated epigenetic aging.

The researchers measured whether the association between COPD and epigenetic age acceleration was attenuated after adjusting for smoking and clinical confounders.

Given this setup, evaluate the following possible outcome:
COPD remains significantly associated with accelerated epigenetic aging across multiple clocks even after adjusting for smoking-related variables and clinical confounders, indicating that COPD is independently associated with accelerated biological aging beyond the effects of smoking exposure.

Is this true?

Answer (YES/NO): NO